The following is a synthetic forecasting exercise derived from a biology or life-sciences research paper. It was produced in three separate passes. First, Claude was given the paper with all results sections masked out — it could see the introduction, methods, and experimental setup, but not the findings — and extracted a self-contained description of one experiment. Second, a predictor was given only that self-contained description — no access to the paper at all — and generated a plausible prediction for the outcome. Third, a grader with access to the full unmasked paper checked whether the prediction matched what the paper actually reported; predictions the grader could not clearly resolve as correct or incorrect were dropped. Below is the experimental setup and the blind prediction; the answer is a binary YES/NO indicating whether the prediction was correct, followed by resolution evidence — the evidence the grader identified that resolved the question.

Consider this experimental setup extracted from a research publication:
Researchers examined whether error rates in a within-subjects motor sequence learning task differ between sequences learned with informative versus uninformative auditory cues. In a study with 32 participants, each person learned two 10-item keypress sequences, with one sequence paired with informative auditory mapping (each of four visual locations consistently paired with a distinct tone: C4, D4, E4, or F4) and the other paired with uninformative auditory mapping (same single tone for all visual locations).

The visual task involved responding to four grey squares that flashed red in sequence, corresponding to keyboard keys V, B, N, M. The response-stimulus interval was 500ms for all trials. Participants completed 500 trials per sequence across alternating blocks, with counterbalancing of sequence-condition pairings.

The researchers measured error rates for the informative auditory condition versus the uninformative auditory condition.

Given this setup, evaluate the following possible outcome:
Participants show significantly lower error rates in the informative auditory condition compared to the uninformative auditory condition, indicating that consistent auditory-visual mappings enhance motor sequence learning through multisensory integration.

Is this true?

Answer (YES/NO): NO